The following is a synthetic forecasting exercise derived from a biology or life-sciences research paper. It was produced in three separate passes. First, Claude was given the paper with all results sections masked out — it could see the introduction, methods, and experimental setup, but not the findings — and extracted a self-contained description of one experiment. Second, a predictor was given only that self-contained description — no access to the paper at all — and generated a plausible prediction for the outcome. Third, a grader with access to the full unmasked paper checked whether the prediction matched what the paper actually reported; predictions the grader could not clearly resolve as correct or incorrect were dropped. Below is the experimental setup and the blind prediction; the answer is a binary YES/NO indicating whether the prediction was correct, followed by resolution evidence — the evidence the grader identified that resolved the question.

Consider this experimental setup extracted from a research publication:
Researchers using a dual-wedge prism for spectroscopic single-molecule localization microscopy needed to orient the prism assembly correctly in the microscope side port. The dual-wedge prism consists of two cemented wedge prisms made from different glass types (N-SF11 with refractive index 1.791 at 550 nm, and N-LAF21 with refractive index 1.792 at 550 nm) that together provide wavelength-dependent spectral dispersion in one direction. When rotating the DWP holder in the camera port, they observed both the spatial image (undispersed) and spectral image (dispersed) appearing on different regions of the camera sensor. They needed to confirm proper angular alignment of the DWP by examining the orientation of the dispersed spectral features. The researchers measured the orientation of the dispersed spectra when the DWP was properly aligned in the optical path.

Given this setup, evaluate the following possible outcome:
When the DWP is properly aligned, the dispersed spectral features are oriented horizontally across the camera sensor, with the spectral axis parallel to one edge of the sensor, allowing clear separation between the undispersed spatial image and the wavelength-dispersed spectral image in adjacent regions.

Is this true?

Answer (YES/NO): YES